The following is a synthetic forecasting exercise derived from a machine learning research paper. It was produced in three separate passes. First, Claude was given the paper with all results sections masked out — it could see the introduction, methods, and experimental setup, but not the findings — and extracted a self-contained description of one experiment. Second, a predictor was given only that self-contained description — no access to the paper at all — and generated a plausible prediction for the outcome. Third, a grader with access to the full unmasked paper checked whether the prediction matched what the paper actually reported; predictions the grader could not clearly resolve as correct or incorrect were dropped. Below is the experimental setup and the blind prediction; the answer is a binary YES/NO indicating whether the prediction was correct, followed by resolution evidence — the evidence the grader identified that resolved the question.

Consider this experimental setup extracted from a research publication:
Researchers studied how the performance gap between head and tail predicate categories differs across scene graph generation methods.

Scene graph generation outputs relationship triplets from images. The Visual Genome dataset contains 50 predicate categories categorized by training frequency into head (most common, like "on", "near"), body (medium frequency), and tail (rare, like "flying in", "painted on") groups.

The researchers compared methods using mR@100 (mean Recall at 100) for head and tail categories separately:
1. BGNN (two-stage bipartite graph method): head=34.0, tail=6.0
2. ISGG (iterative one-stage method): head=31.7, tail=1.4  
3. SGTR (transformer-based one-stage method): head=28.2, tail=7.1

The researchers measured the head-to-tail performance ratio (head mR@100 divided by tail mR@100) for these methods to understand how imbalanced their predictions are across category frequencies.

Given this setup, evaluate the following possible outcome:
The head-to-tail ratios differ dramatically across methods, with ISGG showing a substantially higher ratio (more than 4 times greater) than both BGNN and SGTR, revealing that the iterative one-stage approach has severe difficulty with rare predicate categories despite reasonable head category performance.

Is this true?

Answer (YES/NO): NO